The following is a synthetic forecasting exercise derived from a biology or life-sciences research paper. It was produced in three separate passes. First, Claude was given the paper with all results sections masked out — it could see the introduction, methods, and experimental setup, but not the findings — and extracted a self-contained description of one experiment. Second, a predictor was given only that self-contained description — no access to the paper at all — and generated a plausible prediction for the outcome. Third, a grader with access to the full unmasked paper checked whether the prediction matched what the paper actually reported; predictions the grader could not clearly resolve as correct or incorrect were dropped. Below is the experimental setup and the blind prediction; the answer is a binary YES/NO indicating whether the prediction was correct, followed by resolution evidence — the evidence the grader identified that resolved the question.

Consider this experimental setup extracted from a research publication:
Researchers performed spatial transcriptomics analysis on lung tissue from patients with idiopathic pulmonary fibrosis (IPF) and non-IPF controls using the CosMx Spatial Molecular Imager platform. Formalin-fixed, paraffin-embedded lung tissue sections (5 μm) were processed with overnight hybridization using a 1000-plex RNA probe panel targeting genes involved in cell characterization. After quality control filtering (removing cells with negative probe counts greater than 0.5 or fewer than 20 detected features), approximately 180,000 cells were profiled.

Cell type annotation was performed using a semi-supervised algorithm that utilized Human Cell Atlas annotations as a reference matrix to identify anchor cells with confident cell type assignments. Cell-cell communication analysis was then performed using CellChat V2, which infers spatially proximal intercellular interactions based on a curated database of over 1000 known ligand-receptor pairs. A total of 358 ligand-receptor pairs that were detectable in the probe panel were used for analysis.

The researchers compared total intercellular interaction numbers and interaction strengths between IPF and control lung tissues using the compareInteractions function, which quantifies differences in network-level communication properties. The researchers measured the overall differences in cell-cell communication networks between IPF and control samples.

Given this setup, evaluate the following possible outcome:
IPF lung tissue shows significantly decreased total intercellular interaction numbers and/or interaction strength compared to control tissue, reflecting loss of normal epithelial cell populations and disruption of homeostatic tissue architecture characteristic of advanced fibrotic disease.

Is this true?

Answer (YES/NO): NO